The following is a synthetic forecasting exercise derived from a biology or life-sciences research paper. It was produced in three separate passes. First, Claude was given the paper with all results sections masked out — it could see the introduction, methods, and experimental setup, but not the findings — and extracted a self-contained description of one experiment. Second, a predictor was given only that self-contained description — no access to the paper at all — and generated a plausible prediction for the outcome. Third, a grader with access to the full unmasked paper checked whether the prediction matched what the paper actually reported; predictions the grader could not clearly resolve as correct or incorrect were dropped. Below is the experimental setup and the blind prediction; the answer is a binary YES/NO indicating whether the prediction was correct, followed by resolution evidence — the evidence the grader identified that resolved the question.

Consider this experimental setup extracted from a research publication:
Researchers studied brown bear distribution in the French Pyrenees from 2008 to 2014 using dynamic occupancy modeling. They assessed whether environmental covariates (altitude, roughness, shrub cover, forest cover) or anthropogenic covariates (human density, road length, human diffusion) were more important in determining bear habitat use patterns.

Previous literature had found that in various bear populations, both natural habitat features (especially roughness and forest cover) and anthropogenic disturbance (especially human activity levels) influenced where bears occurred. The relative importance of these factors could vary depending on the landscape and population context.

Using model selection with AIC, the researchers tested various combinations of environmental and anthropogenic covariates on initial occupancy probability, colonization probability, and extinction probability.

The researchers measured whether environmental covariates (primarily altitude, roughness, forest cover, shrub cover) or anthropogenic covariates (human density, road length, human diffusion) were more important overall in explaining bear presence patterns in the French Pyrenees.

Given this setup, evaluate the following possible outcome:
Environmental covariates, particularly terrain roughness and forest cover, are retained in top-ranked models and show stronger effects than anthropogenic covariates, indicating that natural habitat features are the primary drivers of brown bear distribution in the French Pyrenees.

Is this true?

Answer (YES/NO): NO